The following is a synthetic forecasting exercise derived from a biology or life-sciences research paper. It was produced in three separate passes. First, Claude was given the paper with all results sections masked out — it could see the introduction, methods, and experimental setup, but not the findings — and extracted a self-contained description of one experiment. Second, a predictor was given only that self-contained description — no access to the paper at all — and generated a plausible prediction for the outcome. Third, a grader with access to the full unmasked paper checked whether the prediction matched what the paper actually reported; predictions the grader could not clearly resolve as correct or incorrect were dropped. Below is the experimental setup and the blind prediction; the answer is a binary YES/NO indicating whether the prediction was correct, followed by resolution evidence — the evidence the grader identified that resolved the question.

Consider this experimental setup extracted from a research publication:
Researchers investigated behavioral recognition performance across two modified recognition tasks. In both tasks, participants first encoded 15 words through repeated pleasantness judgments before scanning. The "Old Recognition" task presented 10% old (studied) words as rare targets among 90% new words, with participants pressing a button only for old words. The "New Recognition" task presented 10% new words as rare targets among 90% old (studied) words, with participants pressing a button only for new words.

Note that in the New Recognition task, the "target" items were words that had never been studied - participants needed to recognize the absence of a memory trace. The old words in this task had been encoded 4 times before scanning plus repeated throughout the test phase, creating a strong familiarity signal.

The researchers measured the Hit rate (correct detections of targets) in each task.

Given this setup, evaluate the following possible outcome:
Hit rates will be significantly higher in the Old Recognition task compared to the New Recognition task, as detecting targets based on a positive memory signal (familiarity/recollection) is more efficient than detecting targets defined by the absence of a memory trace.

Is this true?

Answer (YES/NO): NO